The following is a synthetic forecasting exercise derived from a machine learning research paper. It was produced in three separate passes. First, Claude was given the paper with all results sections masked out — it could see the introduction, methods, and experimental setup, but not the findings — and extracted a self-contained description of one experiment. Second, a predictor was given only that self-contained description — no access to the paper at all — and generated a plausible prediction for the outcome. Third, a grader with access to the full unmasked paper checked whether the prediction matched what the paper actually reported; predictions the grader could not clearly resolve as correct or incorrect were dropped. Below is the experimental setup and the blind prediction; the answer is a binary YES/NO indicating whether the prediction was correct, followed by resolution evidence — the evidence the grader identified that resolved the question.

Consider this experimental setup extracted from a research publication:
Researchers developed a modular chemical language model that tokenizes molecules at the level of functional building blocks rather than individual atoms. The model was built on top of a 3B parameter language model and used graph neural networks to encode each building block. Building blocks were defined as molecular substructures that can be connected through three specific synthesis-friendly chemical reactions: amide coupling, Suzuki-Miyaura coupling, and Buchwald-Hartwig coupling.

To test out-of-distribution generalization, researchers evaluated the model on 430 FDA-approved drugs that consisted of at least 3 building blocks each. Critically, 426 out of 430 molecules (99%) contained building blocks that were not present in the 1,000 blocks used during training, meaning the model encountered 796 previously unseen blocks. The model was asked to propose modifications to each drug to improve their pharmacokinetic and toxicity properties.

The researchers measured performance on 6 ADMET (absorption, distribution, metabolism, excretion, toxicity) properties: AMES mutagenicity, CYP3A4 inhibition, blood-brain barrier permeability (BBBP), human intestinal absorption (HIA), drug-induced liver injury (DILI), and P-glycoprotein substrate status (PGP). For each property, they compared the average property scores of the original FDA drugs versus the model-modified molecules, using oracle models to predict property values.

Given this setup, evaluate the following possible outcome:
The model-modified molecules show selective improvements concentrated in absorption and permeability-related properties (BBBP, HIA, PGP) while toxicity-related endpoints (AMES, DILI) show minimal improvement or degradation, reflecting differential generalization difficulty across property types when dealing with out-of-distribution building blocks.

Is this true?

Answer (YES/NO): NO